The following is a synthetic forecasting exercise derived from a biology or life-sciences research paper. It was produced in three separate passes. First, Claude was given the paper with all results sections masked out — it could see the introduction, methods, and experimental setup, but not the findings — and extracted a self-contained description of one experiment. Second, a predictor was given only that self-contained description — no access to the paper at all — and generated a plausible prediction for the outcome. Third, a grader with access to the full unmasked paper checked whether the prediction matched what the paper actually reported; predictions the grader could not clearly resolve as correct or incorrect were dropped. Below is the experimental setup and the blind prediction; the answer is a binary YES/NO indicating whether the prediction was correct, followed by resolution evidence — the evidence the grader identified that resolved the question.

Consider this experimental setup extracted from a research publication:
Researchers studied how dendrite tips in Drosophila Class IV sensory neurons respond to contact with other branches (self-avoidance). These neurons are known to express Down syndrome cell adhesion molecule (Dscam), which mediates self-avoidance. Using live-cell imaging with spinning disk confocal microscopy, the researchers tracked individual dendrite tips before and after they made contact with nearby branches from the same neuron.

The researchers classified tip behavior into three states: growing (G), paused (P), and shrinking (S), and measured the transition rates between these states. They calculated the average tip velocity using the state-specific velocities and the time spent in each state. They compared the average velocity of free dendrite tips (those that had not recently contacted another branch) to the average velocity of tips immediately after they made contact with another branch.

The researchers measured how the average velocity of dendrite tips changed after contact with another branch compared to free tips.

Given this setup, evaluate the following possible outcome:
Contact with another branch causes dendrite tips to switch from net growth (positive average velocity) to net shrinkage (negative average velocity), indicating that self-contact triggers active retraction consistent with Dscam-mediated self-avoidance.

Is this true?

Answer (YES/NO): YES